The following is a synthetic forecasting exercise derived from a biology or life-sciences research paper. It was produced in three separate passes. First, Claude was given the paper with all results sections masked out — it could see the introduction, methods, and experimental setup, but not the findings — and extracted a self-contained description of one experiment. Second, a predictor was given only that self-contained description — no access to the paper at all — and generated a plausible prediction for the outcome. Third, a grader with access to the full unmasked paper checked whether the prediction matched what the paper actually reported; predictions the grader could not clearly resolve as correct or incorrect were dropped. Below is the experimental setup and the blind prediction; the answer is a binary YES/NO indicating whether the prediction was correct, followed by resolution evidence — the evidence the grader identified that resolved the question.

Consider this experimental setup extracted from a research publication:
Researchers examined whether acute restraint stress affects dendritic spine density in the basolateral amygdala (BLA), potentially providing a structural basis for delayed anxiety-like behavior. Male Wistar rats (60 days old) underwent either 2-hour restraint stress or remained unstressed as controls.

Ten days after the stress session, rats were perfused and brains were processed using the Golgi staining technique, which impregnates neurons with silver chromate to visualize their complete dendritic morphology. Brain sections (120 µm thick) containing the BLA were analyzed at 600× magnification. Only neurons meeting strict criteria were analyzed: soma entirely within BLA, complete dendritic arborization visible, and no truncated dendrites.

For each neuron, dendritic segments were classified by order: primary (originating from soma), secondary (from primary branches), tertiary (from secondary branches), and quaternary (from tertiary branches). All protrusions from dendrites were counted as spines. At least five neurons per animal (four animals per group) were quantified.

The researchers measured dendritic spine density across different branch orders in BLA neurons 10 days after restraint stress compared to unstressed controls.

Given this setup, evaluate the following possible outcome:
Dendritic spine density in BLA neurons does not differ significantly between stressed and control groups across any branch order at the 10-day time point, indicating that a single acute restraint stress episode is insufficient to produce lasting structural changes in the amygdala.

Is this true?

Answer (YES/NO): NO